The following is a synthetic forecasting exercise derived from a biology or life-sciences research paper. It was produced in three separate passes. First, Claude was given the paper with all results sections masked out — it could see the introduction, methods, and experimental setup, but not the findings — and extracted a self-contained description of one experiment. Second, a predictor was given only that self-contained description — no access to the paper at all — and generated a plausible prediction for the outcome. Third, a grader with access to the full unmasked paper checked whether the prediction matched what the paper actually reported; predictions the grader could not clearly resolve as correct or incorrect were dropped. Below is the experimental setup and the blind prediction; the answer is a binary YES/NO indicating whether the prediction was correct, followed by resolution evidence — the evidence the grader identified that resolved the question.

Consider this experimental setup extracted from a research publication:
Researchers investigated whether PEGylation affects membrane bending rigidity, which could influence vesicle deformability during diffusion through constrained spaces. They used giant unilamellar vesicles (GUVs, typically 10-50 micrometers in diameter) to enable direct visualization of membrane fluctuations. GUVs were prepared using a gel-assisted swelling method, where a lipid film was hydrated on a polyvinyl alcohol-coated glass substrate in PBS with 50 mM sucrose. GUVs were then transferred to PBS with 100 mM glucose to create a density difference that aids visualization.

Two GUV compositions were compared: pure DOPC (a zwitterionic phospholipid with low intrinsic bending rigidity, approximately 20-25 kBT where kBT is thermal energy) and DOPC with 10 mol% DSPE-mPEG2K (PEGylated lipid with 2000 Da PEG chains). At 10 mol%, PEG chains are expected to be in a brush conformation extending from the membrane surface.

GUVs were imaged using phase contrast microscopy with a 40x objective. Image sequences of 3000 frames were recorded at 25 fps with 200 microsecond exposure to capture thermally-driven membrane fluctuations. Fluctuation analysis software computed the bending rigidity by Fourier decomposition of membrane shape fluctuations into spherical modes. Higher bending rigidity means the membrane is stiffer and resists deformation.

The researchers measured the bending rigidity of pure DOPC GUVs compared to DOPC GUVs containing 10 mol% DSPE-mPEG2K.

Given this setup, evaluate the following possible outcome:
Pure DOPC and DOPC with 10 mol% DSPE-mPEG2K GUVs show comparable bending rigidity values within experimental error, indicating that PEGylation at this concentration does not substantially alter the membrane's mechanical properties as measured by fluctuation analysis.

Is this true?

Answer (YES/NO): NO